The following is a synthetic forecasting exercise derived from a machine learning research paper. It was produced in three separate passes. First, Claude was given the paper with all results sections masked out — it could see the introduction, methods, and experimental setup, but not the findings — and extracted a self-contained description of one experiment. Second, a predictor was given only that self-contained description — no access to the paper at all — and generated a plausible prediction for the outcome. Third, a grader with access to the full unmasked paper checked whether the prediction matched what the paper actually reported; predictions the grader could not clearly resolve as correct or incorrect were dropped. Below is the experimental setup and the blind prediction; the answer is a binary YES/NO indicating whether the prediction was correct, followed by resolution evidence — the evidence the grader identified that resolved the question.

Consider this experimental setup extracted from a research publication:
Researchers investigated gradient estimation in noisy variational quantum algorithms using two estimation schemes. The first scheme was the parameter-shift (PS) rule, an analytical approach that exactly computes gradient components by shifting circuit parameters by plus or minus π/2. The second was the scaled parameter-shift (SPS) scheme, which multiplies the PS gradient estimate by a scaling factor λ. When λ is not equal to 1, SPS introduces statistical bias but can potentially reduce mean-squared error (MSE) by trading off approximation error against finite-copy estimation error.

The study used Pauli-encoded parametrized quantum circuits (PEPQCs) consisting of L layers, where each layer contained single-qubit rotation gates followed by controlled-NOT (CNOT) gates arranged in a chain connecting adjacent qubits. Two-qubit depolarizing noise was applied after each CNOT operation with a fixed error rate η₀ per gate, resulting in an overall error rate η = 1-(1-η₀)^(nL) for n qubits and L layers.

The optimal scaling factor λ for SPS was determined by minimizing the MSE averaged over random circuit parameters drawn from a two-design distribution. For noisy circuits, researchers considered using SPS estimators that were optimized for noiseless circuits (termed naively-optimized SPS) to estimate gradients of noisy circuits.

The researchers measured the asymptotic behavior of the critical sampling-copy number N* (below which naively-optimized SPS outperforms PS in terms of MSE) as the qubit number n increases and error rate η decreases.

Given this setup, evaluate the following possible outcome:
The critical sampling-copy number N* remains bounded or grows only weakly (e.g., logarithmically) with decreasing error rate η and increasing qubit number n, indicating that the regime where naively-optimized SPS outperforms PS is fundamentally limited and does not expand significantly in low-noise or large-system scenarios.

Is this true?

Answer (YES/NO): NO